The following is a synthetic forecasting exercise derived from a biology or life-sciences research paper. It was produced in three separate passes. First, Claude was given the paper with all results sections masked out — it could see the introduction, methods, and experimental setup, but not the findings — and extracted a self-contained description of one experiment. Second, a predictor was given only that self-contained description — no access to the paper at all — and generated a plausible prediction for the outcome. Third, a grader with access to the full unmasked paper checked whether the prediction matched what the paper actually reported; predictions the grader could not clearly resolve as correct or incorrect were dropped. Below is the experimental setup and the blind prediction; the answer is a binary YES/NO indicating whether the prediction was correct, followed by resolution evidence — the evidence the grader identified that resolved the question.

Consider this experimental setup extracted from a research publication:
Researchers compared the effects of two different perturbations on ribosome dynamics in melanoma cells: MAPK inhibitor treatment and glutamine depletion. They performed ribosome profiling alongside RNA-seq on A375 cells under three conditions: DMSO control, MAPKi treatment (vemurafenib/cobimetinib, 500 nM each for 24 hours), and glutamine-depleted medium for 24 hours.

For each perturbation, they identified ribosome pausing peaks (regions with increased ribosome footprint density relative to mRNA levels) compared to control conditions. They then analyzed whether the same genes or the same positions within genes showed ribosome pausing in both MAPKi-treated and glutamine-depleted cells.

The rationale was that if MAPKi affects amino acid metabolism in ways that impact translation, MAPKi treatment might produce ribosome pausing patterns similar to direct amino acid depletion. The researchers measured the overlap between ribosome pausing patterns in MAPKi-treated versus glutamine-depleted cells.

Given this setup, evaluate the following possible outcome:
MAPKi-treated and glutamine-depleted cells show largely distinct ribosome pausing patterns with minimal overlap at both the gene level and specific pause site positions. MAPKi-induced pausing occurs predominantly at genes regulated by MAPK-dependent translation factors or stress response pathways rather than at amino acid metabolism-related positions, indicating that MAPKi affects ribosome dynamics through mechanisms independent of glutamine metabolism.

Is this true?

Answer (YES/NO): NO